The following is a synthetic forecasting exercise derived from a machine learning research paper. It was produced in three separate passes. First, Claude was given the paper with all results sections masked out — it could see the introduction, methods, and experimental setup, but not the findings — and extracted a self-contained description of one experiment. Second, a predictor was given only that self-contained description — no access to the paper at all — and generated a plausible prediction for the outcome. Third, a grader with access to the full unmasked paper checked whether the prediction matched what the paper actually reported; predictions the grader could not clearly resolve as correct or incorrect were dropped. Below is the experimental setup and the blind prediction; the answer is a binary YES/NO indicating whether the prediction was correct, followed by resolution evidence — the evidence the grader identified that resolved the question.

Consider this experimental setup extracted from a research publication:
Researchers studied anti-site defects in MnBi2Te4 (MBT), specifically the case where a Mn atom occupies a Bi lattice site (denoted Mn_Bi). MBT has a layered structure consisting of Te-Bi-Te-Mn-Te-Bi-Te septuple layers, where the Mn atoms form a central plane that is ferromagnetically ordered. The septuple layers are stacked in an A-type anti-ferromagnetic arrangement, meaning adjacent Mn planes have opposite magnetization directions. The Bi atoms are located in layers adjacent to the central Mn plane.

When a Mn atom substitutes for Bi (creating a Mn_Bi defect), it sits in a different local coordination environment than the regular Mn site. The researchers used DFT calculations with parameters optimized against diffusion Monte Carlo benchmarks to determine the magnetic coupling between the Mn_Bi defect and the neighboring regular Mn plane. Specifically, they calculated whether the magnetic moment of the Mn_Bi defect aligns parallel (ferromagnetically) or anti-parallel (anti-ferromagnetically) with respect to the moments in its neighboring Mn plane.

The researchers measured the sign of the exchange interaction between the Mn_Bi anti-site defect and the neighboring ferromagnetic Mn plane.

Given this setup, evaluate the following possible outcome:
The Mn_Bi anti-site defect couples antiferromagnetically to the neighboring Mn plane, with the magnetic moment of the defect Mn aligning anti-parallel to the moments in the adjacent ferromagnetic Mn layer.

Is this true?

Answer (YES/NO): YES